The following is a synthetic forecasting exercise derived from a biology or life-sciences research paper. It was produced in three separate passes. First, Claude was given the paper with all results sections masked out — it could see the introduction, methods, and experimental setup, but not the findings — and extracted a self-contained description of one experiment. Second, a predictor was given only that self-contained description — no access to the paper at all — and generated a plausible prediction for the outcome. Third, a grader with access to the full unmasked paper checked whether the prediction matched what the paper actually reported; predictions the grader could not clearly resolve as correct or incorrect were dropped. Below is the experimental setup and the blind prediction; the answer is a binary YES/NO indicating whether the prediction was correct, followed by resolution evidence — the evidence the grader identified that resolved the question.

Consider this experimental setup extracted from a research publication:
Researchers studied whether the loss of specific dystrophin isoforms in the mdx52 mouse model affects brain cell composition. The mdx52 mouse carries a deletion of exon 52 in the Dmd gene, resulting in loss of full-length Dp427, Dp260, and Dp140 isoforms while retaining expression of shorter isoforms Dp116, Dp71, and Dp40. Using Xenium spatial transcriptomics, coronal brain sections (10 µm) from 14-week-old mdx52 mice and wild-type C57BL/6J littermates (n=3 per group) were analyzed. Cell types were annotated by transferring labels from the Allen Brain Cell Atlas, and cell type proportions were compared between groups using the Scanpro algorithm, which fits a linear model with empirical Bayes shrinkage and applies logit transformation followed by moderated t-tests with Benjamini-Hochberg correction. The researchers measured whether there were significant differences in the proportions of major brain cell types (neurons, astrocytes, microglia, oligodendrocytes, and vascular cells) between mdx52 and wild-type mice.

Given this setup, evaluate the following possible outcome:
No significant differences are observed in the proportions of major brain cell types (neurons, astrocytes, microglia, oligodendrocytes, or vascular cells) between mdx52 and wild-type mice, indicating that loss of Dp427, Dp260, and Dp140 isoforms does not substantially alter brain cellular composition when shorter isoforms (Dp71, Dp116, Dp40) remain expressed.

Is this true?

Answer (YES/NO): YES